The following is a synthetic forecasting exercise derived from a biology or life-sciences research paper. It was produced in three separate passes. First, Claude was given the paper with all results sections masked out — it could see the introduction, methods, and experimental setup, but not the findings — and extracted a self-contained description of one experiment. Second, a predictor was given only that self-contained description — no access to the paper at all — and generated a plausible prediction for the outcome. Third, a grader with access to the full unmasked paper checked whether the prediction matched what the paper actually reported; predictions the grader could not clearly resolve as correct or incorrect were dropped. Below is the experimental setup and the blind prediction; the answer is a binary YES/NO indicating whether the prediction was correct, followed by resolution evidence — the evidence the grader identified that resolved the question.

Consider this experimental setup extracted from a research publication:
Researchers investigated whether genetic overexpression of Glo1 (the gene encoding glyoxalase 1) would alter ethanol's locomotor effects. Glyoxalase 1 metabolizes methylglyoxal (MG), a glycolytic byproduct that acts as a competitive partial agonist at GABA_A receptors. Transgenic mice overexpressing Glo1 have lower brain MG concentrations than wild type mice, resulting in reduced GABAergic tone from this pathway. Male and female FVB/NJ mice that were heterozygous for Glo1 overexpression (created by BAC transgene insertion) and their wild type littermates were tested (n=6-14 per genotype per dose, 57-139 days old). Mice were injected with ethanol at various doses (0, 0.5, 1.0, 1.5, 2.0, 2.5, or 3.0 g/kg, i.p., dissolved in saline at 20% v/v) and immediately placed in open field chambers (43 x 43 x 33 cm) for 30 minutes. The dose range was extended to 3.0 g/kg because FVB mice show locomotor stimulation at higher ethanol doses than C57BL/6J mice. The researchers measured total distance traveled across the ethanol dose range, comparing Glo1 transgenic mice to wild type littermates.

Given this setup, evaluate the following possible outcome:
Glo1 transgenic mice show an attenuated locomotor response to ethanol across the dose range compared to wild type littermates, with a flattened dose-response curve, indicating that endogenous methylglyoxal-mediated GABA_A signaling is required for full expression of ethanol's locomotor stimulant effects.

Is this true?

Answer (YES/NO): NO